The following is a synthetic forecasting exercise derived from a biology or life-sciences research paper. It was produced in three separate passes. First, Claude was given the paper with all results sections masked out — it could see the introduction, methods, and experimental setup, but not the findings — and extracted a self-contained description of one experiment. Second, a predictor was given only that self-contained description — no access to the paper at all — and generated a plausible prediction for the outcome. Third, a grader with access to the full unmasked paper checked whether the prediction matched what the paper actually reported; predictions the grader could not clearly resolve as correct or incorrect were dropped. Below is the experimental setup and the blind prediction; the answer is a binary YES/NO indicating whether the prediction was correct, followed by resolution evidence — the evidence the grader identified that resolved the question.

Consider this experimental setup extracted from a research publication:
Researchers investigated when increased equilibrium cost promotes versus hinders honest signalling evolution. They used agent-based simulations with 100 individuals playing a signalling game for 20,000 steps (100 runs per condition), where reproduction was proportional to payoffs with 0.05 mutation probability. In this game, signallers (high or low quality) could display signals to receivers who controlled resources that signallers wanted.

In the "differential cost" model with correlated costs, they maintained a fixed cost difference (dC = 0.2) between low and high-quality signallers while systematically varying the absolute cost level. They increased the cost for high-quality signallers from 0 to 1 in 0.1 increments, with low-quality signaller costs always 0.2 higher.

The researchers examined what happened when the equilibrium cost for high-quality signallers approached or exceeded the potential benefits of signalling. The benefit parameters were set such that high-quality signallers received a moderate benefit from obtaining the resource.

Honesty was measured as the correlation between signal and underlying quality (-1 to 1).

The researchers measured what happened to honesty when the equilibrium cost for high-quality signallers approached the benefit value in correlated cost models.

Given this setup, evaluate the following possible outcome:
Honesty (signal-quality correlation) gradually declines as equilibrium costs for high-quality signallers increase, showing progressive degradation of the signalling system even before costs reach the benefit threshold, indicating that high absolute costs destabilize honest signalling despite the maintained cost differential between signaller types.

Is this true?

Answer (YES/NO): NO